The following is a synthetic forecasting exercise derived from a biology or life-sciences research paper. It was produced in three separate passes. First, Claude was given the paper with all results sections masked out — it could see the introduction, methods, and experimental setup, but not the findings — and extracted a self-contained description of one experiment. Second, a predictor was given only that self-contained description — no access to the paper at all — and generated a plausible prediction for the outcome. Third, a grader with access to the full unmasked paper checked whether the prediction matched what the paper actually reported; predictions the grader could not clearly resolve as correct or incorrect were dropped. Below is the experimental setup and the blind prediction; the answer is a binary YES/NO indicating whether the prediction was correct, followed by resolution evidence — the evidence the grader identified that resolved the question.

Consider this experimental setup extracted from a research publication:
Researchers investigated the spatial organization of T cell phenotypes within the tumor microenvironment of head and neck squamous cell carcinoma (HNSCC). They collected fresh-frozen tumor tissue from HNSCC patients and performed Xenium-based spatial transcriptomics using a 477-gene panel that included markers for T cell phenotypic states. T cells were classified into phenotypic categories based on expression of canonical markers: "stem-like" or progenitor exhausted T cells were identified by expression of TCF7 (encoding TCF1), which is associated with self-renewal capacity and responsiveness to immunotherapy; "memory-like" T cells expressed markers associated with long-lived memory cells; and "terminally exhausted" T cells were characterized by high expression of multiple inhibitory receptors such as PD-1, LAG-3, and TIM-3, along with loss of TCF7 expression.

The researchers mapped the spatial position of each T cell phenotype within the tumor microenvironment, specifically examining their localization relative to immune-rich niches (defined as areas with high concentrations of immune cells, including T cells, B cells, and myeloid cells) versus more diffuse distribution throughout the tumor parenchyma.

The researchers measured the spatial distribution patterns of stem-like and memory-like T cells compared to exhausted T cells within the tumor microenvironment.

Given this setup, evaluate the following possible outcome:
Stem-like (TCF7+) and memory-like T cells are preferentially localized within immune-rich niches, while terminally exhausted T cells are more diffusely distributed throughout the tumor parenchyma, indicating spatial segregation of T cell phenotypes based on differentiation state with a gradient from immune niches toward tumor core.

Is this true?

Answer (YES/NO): YES